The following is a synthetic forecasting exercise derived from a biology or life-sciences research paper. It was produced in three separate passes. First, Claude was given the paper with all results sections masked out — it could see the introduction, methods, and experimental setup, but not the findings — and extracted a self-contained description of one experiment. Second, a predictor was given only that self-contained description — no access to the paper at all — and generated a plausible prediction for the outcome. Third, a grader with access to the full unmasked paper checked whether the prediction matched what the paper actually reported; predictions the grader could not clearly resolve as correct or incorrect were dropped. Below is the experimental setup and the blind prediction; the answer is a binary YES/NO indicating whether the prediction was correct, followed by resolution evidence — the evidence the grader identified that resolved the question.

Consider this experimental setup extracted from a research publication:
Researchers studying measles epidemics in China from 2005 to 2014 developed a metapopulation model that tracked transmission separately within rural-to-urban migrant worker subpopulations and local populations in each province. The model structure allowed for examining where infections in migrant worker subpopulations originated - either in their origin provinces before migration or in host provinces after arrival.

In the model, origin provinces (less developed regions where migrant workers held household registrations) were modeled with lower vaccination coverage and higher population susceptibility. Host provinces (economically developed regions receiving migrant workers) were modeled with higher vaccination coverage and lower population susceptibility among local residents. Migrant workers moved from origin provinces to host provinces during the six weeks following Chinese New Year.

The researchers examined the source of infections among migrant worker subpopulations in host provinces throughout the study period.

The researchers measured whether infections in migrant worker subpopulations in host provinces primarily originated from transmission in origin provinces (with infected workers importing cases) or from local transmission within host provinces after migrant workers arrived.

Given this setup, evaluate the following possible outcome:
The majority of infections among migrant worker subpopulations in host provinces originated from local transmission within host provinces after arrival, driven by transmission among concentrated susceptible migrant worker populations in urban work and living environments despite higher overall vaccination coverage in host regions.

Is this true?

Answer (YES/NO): YES